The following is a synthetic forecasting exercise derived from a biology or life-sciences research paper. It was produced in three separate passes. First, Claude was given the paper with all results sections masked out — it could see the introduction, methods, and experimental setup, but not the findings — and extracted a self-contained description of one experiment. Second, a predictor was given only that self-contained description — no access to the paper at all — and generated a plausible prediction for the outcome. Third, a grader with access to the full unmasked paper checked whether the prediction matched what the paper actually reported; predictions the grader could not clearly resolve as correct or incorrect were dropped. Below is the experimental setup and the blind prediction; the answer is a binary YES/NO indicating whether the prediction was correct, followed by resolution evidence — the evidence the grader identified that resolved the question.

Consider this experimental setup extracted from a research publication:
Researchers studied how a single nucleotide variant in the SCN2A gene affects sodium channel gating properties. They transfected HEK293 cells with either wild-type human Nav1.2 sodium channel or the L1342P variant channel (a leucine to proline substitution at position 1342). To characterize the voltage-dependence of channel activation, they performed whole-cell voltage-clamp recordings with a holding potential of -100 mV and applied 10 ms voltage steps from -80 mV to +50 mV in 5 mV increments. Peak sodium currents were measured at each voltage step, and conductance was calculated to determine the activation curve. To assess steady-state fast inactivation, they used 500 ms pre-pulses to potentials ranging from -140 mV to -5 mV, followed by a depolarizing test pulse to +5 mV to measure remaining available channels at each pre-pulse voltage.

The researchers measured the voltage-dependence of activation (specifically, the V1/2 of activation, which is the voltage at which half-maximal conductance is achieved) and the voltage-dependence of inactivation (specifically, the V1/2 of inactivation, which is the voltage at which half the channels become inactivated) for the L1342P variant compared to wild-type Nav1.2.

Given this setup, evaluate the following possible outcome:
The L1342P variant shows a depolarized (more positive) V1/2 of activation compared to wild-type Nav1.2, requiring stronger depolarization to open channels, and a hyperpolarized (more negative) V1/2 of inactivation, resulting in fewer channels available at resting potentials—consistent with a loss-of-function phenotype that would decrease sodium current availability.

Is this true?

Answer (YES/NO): NO